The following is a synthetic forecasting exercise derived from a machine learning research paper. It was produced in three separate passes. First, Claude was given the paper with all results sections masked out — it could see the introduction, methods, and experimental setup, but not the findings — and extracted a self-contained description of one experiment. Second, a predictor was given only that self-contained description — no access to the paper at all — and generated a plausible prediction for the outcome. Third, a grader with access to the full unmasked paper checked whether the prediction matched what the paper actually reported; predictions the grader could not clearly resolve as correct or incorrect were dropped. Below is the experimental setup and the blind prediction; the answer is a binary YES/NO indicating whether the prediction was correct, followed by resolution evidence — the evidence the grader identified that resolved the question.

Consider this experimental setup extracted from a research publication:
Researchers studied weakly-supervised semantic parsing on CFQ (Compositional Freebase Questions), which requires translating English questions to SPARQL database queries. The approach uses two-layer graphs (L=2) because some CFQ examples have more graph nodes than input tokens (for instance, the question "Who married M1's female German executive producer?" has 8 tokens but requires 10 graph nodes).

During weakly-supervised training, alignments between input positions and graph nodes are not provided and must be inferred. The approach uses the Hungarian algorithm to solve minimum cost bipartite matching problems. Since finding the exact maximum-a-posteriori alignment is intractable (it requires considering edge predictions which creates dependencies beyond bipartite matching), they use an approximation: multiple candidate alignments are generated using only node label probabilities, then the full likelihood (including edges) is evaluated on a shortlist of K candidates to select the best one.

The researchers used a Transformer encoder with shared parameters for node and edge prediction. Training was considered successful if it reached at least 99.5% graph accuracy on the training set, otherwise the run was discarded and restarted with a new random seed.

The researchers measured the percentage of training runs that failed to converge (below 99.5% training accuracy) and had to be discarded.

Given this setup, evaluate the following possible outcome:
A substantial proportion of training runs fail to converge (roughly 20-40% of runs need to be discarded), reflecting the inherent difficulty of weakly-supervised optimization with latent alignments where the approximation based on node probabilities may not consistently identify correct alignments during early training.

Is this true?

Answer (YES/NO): NO